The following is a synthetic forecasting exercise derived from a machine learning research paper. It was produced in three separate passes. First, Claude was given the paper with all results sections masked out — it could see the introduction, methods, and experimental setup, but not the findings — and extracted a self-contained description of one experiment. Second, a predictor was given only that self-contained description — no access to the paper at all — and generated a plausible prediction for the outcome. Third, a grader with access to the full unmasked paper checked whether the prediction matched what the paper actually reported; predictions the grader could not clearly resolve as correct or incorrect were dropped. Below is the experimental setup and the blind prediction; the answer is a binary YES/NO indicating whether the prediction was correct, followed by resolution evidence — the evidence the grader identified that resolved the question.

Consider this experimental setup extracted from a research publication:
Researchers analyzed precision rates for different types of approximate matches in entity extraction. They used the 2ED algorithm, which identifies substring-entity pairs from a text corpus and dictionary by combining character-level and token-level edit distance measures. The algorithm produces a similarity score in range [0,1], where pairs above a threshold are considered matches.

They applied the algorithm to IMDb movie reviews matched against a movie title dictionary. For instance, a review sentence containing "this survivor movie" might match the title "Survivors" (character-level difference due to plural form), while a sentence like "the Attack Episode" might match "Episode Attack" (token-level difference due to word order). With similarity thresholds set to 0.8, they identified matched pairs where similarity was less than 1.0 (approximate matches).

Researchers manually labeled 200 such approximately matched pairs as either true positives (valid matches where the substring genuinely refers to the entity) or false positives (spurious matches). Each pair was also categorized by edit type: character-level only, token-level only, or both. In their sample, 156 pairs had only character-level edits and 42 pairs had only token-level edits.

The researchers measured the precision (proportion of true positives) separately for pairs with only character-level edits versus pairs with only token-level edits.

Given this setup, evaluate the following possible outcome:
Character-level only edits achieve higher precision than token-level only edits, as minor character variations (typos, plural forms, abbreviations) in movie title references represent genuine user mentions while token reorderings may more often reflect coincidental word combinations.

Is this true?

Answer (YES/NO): YES